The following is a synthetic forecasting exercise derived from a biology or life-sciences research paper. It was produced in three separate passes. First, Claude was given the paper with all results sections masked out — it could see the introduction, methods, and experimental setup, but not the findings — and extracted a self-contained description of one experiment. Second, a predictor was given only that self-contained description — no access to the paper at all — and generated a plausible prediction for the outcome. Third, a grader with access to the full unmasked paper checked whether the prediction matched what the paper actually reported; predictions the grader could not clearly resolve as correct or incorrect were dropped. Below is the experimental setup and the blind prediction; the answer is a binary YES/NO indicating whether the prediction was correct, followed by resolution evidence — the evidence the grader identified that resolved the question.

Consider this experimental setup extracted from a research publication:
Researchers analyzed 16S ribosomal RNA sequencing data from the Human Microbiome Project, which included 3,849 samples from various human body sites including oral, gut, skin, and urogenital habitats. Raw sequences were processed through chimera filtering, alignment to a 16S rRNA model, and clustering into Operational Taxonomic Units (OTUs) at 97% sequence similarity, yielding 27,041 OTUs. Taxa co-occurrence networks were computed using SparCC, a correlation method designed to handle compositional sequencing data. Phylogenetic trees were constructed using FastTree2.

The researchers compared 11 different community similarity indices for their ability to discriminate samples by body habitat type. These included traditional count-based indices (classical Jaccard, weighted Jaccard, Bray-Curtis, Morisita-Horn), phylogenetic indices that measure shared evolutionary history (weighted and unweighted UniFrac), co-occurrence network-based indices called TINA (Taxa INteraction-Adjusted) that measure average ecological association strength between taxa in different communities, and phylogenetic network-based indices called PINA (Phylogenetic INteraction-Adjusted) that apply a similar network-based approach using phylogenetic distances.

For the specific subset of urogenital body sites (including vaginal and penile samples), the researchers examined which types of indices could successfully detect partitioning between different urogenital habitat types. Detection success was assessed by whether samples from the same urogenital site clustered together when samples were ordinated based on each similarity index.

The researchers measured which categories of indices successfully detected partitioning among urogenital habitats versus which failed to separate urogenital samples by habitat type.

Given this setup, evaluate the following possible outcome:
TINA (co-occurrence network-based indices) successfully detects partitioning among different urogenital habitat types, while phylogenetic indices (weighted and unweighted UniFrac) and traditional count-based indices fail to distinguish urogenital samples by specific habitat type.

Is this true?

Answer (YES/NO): NO